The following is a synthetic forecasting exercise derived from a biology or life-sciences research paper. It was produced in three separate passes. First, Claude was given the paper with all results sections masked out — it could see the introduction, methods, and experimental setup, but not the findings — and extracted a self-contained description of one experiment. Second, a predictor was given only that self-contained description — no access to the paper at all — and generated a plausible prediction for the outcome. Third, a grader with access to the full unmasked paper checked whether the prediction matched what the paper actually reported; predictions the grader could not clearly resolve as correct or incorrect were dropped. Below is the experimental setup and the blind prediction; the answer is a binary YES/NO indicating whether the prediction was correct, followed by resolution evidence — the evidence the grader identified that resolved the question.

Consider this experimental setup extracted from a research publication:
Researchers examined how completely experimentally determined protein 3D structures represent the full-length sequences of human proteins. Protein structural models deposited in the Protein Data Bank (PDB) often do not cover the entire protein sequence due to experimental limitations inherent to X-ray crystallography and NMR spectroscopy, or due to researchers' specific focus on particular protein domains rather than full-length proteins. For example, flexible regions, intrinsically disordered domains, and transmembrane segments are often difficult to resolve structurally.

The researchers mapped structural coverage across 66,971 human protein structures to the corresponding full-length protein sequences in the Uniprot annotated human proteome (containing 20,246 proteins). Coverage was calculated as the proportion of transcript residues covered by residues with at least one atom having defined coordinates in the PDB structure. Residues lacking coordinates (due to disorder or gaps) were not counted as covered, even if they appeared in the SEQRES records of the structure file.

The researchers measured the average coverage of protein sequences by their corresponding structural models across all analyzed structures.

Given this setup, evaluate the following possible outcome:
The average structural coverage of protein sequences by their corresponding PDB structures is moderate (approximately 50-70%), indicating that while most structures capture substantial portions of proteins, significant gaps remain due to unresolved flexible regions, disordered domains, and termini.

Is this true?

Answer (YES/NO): YES